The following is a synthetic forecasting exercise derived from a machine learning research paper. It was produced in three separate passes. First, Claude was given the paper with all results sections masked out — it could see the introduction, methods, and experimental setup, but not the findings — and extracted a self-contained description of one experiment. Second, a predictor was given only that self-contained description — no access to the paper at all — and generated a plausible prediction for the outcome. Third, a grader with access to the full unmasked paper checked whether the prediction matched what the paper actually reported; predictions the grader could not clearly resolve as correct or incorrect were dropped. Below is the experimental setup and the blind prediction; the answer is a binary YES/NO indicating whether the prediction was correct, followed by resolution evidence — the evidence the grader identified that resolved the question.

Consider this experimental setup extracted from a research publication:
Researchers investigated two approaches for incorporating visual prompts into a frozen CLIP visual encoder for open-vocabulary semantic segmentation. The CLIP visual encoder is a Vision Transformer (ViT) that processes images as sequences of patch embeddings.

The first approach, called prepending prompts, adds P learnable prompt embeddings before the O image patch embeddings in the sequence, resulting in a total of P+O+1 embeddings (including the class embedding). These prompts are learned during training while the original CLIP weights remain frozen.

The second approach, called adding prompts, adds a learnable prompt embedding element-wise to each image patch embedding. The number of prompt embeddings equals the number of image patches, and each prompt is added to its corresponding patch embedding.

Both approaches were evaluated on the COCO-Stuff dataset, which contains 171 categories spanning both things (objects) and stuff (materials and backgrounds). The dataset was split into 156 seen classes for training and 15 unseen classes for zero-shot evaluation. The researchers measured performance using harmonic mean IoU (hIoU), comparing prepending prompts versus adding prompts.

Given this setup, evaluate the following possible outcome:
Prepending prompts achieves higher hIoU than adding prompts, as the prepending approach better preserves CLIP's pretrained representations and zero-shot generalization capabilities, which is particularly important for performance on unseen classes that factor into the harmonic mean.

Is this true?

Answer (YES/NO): YES